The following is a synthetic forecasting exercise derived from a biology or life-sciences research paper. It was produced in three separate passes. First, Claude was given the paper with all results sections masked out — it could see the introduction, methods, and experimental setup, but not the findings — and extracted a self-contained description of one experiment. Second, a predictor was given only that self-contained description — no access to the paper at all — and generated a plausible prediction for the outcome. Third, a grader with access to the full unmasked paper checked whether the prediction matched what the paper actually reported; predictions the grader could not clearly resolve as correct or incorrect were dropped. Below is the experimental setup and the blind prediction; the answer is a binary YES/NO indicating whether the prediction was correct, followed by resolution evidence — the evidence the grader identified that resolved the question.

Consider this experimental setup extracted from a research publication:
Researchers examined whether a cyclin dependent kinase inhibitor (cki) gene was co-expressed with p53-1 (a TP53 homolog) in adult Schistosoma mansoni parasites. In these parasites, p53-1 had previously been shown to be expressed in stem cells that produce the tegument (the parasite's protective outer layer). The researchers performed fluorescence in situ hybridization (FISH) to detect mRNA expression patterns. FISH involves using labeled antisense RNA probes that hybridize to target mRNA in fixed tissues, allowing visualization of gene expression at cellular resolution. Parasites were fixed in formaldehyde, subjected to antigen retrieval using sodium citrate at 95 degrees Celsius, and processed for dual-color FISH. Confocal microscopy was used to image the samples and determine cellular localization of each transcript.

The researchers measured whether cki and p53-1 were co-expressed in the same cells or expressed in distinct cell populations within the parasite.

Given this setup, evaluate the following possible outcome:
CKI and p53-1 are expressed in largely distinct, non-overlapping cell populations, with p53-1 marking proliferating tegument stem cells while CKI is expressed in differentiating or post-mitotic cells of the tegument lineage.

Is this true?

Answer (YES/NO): NO